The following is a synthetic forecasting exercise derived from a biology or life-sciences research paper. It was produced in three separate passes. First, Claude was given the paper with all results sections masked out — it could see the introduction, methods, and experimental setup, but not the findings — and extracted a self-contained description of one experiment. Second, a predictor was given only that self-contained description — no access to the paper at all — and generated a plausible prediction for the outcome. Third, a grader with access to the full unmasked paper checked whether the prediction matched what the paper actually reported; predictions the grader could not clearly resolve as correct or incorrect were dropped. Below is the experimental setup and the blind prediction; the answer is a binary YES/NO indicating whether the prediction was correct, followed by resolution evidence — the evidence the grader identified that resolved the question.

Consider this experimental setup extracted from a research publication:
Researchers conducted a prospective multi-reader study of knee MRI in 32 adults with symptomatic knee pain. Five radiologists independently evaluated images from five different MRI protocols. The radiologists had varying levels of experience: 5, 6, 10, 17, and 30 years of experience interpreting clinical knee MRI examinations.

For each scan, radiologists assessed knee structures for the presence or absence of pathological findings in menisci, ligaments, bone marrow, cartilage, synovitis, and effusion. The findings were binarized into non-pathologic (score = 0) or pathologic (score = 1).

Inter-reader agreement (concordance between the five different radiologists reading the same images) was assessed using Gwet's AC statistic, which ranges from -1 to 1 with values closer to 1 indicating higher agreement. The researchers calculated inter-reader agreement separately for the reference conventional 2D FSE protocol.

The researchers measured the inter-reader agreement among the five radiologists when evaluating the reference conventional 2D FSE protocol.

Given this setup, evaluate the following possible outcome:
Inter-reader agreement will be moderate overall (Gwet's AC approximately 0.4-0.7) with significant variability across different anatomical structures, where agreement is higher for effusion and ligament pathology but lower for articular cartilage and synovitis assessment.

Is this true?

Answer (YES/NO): NO